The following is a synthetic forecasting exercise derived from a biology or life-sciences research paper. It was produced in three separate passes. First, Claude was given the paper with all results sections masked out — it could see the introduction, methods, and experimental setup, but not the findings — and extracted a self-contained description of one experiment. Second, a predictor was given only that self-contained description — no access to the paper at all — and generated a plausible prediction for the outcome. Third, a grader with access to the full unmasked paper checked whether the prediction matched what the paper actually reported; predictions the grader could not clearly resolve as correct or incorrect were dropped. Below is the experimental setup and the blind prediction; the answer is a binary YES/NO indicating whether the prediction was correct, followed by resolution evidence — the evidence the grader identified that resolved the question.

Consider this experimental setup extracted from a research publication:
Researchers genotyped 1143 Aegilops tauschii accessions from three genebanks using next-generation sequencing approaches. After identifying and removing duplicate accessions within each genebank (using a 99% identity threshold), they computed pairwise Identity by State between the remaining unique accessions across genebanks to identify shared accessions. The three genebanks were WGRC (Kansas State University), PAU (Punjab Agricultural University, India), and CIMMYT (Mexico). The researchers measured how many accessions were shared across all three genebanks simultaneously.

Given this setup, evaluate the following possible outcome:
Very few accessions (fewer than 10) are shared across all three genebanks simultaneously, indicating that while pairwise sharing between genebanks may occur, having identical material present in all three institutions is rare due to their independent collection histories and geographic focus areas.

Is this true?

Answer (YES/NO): NO